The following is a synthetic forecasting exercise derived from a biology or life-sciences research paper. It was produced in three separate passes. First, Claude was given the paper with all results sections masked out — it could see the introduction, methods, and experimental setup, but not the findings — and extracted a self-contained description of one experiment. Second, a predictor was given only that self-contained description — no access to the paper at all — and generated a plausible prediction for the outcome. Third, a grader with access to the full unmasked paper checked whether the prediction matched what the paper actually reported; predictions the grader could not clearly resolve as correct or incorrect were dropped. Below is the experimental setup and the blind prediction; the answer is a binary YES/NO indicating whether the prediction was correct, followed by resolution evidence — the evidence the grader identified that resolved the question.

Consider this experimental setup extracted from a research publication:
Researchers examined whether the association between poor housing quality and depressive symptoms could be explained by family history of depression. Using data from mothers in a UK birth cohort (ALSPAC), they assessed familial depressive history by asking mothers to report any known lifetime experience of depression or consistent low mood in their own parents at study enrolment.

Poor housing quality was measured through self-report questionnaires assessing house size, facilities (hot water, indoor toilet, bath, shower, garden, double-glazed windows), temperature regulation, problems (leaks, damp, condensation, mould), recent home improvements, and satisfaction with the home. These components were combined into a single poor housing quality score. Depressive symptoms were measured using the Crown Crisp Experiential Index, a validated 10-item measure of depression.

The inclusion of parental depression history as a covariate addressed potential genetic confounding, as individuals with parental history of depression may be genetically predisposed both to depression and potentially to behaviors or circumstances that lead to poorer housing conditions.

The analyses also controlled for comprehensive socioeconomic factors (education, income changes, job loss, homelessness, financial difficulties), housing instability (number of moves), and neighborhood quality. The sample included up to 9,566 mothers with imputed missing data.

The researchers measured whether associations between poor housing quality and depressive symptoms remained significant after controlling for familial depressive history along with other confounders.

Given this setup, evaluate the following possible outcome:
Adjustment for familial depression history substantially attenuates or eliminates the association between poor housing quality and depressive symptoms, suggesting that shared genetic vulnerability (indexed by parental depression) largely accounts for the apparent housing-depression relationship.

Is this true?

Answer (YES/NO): NO